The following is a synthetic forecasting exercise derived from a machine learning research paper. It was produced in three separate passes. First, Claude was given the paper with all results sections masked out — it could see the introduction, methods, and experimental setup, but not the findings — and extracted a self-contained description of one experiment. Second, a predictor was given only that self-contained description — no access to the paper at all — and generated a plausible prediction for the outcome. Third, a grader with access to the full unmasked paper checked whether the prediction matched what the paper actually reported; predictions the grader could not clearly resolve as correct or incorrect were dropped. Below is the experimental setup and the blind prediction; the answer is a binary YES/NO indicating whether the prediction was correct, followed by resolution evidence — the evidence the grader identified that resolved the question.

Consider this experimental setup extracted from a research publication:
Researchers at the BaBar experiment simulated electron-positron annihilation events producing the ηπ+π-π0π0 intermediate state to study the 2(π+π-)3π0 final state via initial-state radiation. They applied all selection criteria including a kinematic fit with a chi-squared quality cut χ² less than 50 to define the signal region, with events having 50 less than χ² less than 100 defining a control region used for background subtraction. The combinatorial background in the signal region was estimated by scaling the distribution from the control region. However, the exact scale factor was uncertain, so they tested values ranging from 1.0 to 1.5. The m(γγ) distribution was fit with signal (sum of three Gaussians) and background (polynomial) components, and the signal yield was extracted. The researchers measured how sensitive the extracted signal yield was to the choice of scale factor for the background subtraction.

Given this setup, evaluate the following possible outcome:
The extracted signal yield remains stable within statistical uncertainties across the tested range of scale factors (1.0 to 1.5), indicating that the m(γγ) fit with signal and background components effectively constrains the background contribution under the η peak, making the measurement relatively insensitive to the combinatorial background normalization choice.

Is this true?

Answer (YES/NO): YES